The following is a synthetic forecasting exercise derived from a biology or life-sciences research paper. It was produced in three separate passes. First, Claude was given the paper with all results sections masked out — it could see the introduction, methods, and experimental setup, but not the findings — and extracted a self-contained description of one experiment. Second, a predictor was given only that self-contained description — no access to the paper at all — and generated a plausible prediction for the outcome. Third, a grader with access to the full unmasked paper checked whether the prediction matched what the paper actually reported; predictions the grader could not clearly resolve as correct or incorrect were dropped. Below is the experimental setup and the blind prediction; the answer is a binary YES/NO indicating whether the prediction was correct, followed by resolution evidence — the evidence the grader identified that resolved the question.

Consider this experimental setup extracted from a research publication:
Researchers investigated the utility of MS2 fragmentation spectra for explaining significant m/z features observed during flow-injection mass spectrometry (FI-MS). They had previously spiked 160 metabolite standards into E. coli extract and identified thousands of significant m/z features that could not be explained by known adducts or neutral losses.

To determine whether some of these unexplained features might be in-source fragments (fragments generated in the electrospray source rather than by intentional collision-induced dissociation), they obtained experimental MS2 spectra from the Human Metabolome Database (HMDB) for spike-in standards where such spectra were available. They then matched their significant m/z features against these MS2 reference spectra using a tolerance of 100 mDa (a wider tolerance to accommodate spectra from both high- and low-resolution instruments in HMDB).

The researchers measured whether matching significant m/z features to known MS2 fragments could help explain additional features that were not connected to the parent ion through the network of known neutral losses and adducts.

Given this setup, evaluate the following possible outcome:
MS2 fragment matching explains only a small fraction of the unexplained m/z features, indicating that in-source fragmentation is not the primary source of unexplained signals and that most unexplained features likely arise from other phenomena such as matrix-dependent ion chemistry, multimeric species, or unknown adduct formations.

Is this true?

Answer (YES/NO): YES